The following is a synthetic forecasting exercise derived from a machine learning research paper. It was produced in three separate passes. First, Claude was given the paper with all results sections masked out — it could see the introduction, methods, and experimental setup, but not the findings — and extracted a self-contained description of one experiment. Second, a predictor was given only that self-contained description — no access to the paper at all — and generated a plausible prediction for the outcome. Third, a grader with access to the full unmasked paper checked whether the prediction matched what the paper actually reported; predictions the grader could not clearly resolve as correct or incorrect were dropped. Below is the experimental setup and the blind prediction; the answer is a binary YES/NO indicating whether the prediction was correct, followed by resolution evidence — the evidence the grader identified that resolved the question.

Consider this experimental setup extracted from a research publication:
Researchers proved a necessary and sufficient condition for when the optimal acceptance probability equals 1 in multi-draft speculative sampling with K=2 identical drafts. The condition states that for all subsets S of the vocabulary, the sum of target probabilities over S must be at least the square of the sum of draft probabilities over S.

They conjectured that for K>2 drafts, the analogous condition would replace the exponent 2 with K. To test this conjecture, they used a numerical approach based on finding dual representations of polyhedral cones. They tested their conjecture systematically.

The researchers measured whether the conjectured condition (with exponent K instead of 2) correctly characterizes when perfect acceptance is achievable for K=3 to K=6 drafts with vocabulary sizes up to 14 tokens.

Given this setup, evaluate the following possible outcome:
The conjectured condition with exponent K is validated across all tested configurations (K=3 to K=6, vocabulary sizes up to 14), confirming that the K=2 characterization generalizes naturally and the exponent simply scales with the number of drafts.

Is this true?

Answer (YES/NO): YES